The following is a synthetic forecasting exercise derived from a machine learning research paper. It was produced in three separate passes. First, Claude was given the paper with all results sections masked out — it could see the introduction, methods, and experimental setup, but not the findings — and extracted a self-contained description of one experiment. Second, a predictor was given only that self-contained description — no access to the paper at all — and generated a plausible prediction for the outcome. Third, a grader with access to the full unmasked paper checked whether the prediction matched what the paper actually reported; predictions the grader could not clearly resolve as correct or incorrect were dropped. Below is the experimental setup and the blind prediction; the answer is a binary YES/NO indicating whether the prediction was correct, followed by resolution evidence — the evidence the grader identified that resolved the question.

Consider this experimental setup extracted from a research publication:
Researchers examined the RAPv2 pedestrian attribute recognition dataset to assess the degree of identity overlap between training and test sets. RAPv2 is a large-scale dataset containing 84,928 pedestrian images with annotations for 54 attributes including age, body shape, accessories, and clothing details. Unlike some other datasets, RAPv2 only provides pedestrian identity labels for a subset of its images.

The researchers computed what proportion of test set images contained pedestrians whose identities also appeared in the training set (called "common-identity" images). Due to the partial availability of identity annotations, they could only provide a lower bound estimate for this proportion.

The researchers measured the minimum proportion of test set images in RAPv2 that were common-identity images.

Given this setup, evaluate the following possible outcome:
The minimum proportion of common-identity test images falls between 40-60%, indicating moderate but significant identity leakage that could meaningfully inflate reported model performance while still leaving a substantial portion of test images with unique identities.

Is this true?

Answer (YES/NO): NO